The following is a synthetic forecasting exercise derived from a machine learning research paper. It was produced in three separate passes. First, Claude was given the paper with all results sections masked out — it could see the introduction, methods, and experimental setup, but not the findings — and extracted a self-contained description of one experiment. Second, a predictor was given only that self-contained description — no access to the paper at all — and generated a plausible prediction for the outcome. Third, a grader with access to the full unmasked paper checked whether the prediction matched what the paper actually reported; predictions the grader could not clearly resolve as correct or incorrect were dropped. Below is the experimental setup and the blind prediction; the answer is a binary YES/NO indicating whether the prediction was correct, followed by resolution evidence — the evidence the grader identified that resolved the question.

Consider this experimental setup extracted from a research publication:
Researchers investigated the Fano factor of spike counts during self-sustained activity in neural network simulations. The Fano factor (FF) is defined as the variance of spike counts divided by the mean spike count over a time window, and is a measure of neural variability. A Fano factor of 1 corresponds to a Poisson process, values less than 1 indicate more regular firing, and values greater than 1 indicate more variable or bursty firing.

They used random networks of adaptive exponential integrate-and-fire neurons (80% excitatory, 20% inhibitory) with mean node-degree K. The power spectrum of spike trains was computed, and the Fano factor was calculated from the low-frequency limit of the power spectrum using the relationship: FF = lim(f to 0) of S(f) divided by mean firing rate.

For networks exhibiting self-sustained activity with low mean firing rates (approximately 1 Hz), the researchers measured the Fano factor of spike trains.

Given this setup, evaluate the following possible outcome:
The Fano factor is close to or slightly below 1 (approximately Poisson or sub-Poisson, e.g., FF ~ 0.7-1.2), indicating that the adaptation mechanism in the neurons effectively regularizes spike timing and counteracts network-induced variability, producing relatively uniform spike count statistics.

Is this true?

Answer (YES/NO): NO